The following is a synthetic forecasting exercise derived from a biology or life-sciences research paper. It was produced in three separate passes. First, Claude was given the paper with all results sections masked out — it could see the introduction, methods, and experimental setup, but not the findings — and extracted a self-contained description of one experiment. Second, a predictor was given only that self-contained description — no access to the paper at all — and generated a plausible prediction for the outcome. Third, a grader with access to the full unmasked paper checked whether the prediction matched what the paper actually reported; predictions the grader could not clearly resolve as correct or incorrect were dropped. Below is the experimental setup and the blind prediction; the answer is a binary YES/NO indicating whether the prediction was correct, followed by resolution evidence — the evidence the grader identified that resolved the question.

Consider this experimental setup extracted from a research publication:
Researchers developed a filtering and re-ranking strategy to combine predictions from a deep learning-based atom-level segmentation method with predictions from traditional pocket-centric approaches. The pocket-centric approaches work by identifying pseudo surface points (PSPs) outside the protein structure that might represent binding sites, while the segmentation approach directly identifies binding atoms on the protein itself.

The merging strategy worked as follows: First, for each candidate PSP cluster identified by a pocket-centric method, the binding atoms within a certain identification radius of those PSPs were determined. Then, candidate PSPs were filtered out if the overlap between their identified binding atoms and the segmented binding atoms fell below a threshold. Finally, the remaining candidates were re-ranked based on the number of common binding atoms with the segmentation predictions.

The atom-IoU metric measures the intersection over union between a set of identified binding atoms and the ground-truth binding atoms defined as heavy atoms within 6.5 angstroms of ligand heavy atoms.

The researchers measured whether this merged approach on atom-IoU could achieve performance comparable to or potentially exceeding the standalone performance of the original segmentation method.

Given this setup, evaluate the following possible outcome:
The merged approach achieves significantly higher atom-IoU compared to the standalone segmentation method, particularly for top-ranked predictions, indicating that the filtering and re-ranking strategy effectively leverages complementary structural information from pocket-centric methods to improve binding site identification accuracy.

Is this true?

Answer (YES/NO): NO